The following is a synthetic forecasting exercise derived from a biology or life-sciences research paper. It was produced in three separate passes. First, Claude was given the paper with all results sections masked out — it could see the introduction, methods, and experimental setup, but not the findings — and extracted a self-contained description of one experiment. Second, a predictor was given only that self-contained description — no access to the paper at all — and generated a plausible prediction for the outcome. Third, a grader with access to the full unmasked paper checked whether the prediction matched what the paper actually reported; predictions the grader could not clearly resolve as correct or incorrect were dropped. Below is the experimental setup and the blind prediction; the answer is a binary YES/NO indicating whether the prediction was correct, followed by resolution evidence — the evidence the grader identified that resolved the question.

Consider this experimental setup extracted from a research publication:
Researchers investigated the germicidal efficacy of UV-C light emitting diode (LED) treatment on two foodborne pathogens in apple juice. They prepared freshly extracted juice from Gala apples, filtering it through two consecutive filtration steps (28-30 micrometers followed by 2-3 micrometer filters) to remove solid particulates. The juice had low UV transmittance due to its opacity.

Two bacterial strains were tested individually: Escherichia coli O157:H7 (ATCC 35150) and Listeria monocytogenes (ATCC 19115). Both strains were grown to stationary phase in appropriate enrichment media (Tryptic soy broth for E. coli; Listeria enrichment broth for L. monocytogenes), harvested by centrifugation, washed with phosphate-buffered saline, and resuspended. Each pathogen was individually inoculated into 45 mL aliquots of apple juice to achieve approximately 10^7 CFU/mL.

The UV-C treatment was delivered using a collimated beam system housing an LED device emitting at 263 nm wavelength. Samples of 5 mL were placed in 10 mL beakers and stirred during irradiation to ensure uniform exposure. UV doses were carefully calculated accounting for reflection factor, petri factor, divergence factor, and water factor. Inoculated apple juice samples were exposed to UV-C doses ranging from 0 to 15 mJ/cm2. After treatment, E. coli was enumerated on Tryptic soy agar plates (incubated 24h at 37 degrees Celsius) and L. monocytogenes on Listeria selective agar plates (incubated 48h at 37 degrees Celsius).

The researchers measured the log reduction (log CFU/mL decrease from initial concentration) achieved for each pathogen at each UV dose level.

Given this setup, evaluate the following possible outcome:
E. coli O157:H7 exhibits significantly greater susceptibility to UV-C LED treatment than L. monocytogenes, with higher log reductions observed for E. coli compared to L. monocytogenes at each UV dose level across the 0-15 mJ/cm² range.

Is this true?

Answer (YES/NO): NO